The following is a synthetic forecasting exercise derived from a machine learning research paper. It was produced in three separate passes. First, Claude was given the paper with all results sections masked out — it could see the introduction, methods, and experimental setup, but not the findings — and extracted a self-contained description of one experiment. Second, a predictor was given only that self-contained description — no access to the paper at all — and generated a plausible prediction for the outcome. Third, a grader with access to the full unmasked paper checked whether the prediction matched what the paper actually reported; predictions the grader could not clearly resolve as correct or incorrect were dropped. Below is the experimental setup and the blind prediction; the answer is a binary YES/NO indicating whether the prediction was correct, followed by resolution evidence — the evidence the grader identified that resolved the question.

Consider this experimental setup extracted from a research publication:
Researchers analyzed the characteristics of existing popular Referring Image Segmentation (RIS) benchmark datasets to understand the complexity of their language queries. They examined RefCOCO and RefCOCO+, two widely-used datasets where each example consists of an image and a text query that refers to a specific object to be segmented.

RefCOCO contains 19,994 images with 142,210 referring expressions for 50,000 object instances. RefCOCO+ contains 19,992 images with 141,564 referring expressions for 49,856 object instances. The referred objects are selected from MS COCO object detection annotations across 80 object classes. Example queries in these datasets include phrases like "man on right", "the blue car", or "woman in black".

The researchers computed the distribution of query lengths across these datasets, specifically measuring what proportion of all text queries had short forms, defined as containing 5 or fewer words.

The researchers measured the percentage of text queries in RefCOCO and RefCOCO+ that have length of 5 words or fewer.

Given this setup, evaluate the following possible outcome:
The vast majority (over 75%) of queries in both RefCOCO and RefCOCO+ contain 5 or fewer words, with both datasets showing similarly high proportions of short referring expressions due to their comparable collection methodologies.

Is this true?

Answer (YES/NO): YES